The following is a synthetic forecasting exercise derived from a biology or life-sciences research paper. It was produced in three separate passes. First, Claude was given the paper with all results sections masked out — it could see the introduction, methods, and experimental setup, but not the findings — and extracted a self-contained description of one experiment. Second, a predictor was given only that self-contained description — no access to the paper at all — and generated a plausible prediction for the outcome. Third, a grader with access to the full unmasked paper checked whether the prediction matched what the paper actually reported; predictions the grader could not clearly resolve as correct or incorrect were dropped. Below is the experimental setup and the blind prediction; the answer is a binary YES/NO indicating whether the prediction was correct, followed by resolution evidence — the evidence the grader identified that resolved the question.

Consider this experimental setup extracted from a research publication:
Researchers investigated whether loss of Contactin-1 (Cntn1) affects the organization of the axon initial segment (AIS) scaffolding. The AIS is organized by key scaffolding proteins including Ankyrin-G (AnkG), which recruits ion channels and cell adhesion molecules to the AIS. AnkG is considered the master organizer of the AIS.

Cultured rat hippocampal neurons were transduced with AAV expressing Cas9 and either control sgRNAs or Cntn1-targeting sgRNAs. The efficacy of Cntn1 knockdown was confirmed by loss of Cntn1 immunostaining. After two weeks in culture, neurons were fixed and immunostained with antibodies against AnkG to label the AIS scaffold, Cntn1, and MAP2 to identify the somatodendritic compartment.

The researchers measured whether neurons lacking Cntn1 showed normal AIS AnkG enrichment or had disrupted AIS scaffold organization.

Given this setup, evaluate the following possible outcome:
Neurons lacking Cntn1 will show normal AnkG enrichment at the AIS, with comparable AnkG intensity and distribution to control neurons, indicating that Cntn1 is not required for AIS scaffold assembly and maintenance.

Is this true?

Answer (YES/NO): YES